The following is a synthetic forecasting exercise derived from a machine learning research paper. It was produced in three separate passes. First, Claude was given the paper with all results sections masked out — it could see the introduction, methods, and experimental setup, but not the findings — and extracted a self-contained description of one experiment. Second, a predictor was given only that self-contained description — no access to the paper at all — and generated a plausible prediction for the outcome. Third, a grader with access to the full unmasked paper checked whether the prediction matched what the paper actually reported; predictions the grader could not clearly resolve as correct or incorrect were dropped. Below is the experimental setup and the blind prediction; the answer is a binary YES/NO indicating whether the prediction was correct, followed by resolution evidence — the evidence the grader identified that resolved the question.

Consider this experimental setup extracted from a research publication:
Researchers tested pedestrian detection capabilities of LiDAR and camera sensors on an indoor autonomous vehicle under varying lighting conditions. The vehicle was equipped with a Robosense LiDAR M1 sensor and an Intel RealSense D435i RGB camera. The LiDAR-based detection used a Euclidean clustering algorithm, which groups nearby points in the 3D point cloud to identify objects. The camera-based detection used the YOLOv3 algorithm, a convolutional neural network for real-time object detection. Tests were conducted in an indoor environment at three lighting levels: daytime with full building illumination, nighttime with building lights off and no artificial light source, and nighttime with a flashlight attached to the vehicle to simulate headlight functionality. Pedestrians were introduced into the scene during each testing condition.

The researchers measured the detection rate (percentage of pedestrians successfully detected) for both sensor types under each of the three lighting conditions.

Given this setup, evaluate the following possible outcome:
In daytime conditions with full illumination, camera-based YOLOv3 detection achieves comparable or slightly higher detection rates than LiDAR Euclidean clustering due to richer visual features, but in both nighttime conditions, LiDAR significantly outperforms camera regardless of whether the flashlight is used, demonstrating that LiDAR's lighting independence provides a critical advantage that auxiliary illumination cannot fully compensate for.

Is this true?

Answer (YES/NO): NO